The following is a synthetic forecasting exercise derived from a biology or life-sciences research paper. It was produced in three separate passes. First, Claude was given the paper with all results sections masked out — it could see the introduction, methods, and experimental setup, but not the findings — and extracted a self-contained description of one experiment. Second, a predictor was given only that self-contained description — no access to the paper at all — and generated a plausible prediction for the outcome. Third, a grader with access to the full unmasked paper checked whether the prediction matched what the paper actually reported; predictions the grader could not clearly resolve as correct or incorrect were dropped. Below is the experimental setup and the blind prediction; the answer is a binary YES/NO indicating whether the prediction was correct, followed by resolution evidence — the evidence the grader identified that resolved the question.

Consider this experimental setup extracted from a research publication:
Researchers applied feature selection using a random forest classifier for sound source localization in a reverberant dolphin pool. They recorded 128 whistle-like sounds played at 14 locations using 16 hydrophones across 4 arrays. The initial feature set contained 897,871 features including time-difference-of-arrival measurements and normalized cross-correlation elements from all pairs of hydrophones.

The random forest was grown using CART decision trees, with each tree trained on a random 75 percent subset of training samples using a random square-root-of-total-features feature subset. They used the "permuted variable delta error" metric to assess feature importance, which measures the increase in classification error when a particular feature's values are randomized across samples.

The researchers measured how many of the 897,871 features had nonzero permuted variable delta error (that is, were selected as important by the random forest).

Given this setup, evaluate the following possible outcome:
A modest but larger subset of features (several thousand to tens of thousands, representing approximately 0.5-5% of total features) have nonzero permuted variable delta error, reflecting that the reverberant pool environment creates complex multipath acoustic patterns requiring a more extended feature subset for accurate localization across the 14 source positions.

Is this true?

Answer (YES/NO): YES